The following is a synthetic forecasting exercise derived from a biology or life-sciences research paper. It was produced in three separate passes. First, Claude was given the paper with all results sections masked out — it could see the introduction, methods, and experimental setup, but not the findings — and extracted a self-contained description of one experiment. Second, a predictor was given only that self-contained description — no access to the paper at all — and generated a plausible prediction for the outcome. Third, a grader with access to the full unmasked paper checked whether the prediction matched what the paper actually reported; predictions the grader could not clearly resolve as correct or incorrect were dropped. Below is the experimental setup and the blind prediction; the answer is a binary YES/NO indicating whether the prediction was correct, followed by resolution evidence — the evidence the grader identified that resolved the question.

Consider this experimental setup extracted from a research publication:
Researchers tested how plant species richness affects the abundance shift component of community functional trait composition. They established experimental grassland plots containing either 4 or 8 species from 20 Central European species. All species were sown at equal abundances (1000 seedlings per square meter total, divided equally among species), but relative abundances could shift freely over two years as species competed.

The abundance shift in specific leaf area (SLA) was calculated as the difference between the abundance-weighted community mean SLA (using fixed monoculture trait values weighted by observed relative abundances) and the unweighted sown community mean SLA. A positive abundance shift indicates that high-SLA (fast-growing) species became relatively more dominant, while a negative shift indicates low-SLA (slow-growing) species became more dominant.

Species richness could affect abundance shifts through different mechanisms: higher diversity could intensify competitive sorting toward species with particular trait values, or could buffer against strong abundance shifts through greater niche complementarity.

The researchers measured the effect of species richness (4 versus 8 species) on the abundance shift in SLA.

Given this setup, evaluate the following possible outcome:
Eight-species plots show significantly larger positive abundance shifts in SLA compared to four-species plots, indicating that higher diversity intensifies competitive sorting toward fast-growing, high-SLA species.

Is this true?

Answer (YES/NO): NO